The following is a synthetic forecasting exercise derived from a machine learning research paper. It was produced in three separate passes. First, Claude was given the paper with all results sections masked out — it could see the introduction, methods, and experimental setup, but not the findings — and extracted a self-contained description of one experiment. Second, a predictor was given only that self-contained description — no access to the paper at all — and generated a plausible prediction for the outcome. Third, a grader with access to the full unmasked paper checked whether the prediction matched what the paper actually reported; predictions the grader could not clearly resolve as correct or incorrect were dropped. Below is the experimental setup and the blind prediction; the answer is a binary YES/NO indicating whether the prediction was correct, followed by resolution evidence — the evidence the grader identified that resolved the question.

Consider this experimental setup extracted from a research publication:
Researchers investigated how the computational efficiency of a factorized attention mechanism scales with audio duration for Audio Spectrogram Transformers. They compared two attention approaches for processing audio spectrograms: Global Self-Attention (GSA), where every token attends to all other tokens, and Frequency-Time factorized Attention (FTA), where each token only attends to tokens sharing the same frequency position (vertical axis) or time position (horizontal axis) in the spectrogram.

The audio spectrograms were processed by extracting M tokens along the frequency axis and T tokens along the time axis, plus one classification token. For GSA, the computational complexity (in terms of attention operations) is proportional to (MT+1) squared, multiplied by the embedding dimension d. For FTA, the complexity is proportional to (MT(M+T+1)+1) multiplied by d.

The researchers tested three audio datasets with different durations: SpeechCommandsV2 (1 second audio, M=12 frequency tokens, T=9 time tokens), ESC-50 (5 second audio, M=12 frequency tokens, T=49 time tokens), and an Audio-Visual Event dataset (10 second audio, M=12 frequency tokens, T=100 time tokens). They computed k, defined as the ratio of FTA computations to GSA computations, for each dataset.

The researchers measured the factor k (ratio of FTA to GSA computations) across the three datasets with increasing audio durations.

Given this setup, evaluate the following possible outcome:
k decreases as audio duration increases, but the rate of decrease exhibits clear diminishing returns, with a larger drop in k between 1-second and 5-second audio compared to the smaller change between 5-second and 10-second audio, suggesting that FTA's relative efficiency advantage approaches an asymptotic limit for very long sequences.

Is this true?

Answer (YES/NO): YES